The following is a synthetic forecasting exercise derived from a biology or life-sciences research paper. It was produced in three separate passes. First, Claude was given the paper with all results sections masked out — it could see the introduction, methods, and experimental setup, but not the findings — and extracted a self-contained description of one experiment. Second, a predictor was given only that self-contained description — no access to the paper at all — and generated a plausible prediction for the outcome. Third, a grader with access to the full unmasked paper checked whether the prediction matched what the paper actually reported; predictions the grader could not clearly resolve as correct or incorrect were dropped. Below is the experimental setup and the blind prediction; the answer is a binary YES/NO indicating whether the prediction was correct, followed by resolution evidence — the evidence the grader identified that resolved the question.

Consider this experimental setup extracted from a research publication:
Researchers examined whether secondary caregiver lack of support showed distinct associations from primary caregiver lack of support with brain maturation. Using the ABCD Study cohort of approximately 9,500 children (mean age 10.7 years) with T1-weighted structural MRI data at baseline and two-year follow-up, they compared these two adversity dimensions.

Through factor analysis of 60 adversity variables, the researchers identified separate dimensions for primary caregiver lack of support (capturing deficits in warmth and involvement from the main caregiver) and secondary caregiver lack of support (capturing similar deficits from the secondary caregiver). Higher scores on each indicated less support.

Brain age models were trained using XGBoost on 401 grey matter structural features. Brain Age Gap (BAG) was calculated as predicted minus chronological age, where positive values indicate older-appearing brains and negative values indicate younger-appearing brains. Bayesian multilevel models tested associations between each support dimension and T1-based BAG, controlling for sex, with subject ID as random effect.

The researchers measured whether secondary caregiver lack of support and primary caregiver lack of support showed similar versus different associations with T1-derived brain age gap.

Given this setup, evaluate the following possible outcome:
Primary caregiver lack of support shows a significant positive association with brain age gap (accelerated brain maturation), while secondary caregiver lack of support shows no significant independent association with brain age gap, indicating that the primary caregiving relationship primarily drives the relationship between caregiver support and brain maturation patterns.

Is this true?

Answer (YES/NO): NO